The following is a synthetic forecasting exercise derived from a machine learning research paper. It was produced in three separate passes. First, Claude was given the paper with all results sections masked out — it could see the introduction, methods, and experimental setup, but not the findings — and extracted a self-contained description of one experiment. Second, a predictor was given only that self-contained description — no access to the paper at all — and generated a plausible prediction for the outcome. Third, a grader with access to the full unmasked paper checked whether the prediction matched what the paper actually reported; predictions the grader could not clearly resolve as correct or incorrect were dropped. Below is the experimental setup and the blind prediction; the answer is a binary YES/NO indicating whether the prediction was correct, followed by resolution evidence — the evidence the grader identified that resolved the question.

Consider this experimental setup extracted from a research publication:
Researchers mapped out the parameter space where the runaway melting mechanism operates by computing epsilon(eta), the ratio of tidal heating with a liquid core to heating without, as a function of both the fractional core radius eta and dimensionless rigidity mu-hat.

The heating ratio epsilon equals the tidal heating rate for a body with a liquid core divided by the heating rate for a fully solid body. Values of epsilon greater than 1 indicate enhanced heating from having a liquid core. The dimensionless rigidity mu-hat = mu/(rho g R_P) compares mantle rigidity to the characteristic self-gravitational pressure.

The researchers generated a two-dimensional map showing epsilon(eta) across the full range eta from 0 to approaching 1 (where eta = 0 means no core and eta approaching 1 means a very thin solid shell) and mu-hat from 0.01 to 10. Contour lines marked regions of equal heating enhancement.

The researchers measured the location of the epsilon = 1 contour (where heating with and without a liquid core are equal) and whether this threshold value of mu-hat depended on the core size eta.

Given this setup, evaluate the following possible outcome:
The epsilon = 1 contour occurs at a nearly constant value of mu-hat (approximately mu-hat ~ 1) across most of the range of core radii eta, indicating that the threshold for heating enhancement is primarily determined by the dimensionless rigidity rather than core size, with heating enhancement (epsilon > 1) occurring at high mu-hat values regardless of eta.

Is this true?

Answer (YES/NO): NO